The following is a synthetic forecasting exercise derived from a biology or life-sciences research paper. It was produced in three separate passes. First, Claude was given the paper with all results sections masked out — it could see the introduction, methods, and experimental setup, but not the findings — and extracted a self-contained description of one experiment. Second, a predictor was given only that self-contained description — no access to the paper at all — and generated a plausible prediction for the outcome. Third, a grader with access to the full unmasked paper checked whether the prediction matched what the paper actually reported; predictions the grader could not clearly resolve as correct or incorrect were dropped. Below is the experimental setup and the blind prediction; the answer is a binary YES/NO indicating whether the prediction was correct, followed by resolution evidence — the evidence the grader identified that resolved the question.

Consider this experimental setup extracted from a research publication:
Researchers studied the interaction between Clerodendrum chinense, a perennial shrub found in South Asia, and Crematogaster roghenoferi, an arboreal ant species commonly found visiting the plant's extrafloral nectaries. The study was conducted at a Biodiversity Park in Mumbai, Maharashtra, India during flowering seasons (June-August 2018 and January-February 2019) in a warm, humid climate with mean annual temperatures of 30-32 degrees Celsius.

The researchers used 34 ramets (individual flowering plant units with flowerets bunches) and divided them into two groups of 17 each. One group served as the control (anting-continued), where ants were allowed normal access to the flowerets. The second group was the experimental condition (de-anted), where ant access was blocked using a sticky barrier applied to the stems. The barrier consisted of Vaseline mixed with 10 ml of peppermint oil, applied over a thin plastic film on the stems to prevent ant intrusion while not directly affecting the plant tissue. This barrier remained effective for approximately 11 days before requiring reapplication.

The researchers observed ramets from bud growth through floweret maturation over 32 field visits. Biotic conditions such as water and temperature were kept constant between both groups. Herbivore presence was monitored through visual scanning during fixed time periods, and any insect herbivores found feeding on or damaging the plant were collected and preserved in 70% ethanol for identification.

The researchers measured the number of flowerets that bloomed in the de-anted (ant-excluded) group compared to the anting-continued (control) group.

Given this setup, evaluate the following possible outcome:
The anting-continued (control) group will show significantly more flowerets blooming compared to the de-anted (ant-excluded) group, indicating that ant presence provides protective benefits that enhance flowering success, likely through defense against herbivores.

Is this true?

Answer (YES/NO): NO